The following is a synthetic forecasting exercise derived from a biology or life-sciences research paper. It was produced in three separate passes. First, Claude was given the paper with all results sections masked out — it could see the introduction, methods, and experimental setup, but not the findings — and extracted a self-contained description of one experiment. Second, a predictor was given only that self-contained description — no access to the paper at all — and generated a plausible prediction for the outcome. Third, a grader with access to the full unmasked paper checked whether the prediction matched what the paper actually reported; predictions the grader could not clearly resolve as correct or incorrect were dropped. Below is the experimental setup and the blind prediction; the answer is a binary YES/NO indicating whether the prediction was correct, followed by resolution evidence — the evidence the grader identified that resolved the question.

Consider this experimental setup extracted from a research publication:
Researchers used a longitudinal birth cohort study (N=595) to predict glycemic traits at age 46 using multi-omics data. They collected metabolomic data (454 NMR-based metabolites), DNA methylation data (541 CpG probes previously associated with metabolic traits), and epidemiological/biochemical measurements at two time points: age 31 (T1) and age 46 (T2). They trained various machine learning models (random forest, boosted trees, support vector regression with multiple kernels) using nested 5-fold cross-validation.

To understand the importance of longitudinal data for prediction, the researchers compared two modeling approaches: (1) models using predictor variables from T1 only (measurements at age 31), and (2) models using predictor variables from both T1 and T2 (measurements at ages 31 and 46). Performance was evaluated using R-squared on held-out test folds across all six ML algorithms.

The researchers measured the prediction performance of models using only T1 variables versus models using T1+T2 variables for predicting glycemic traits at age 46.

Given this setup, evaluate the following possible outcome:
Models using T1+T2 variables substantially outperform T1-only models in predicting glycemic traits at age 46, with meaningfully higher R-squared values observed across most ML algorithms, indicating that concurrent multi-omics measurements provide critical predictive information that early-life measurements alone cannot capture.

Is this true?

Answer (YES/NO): YES